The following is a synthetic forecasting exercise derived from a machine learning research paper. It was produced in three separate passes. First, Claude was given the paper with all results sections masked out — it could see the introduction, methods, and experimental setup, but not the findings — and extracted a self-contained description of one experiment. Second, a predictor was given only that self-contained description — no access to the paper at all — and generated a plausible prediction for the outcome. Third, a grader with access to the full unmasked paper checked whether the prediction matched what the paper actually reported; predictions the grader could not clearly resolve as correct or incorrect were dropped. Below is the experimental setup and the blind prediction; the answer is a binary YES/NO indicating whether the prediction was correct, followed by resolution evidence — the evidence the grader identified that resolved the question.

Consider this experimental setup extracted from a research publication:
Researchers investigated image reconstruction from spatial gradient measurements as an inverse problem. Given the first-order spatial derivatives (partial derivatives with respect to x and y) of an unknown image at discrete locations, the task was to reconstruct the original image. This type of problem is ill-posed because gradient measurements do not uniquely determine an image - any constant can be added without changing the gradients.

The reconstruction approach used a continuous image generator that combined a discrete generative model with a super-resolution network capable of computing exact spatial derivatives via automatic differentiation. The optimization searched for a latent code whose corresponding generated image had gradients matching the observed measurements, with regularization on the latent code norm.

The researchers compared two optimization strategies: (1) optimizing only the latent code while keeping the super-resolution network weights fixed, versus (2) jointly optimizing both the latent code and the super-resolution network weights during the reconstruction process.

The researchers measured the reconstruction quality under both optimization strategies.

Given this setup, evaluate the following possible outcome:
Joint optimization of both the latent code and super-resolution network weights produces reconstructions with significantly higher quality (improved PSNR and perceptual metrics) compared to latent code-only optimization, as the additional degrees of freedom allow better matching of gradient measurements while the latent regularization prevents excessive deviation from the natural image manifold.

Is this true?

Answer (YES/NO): NO